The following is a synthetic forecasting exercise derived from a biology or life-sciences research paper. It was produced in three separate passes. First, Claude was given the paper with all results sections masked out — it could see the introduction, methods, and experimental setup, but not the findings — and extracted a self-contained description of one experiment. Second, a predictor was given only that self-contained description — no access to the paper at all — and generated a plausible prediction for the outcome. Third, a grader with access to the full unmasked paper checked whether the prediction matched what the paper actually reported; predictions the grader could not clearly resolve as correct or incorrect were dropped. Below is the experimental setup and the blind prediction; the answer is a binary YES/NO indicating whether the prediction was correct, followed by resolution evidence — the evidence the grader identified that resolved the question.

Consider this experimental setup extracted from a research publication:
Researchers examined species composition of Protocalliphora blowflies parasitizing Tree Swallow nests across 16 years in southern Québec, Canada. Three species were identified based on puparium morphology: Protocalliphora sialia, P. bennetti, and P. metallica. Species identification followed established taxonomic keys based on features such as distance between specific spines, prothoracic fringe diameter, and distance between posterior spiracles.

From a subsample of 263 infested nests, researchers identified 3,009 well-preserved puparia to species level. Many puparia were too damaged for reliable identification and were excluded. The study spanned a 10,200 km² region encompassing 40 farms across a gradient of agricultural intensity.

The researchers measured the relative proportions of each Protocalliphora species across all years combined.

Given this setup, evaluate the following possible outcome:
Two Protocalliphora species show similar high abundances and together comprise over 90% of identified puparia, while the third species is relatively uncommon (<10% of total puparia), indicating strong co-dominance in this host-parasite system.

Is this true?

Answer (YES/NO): NO